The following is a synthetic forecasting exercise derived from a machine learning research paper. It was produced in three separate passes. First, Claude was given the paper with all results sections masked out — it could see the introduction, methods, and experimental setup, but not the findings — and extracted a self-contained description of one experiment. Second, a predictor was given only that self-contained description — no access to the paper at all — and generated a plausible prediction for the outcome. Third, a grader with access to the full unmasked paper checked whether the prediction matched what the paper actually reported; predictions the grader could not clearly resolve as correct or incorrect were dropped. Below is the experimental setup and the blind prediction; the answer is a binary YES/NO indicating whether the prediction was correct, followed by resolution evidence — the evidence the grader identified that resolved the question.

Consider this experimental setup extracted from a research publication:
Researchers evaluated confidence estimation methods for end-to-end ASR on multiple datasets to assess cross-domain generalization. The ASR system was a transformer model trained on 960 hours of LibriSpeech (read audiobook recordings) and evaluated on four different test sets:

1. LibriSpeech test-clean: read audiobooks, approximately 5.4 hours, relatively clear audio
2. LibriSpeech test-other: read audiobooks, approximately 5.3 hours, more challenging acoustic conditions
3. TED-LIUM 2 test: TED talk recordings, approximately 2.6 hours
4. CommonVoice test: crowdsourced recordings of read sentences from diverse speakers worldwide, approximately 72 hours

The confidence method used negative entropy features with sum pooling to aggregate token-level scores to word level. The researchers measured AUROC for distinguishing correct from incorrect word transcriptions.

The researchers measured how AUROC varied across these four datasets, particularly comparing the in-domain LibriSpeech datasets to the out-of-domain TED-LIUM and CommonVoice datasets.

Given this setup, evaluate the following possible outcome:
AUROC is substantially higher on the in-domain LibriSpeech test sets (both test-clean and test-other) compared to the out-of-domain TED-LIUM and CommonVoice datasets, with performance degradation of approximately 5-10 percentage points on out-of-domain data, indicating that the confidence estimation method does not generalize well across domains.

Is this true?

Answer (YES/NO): NO